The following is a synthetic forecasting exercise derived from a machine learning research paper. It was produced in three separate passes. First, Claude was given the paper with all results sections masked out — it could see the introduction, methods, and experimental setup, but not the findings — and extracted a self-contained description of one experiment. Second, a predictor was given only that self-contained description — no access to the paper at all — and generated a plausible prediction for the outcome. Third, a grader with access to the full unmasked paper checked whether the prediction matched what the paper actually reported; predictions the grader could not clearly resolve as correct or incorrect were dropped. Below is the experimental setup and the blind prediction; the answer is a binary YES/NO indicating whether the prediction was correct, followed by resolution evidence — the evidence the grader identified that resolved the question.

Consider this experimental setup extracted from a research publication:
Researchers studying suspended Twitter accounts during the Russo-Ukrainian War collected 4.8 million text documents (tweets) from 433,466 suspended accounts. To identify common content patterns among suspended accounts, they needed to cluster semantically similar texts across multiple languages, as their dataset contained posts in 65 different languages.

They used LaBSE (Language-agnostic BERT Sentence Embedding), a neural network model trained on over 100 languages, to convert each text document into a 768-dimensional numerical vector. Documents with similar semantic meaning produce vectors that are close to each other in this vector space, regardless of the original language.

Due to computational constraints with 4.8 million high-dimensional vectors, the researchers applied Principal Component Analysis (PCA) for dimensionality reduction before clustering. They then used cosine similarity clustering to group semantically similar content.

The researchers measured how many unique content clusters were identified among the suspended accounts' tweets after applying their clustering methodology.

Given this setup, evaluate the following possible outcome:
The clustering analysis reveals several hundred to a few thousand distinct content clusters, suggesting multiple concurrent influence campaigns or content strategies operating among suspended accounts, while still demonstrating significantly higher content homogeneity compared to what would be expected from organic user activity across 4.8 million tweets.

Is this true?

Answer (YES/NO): NO